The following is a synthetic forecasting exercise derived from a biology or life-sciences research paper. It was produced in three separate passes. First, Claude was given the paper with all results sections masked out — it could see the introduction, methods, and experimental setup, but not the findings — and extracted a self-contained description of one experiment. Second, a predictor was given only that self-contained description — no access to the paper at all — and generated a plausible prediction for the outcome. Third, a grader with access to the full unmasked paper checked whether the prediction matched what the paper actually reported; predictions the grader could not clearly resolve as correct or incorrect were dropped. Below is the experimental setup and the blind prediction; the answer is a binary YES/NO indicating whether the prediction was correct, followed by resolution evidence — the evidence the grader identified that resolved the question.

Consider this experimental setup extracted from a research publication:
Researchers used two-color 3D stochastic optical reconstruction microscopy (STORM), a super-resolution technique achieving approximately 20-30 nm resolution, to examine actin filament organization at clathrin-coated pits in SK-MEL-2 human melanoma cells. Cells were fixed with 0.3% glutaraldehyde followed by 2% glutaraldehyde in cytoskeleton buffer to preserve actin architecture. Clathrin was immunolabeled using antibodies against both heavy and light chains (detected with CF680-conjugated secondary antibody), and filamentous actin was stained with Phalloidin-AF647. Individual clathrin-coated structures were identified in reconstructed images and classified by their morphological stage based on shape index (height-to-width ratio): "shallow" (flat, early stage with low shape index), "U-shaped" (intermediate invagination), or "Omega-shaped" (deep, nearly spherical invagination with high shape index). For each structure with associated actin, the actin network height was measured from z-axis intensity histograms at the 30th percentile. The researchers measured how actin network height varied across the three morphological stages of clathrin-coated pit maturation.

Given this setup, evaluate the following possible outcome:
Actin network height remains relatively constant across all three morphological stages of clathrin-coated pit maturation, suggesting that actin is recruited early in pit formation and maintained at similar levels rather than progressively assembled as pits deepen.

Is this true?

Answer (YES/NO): NO